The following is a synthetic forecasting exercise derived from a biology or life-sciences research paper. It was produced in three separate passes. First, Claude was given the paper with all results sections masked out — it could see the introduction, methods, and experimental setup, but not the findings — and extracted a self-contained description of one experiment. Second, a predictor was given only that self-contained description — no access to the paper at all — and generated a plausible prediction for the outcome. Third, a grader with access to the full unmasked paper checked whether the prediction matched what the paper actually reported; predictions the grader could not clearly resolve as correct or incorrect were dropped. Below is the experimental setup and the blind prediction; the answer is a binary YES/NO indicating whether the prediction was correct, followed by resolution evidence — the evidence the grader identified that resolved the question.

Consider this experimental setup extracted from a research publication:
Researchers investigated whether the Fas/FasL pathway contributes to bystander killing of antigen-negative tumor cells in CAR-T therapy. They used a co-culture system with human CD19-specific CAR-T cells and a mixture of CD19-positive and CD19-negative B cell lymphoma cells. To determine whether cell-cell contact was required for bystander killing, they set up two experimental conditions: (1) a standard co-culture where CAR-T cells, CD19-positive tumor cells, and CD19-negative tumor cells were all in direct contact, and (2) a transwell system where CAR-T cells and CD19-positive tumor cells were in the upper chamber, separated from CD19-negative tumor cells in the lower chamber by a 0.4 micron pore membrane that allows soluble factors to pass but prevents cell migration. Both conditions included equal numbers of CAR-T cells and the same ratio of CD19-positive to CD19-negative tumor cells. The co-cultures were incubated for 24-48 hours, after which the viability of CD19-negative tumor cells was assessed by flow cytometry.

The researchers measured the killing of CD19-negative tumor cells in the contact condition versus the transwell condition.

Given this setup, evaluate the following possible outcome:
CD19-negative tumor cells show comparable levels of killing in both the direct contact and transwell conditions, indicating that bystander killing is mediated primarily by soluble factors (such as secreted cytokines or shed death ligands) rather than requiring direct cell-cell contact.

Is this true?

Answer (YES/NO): NO